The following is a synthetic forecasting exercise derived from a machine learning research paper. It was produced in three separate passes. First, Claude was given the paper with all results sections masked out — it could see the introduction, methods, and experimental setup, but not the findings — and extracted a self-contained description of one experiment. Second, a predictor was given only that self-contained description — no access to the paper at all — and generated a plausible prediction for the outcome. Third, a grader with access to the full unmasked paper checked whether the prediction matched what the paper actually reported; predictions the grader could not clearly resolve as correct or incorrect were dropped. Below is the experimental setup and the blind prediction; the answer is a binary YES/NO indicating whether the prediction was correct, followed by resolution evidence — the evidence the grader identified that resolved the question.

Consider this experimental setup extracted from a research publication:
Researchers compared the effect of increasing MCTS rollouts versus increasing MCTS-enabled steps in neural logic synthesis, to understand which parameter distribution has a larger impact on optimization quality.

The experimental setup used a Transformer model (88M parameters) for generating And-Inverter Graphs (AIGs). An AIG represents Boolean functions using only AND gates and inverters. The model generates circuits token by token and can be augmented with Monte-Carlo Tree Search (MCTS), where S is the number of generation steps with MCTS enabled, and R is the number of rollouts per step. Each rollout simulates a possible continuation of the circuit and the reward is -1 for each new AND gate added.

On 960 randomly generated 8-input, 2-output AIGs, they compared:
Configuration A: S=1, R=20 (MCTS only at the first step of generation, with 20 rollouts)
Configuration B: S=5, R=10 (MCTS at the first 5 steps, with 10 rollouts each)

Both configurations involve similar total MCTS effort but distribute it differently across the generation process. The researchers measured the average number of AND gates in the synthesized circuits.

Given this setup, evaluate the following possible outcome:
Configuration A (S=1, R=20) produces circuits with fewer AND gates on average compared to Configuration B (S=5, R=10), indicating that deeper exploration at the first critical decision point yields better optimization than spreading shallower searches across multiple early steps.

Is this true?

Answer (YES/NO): NO